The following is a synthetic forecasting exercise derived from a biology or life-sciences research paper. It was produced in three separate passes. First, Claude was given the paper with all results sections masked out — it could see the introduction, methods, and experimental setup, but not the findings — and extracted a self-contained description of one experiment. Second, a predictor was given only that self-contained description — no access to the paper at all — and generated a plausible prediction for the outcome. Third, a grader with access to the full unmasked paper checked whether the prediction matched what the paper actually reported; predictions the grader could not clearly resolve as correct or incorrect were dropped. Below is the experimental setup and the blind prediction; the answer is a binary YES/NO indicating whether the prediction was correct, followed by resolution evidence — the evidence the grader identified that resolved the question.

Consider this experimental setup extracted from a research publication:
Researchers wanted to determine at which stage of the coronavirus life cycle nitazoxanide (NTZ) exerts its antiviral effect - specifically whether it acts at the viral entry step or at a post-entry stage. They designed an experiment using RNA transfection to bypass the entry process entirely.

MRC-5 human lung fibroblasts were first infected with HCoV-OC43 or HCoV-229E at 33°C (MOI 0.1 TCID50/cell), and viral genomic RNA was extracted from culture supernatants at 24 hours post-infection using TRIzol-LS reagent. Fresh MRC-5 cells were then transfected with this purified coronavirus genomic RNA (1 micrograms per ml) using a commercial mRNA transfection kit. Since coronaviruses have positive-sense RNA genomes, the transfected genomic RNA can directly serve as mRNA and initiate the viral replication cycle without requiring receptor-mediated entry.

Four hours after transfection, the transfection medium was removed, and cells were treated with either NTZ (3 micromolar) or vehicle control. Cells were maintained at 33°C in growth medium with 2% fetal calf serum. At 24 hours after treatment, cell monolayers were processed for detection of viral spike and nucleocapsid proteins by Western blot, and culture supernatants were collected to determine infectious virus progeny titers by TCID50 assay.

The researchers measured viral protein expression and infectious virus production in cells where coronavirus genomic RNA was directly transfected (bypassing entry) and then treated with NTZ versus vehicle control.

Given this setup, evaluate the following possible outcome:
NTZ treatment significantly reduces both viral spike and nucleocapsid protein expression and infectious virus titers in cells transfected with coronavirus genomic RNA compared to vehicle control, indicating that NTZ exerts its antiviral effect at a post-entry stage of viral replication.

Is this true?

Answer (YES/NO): NO